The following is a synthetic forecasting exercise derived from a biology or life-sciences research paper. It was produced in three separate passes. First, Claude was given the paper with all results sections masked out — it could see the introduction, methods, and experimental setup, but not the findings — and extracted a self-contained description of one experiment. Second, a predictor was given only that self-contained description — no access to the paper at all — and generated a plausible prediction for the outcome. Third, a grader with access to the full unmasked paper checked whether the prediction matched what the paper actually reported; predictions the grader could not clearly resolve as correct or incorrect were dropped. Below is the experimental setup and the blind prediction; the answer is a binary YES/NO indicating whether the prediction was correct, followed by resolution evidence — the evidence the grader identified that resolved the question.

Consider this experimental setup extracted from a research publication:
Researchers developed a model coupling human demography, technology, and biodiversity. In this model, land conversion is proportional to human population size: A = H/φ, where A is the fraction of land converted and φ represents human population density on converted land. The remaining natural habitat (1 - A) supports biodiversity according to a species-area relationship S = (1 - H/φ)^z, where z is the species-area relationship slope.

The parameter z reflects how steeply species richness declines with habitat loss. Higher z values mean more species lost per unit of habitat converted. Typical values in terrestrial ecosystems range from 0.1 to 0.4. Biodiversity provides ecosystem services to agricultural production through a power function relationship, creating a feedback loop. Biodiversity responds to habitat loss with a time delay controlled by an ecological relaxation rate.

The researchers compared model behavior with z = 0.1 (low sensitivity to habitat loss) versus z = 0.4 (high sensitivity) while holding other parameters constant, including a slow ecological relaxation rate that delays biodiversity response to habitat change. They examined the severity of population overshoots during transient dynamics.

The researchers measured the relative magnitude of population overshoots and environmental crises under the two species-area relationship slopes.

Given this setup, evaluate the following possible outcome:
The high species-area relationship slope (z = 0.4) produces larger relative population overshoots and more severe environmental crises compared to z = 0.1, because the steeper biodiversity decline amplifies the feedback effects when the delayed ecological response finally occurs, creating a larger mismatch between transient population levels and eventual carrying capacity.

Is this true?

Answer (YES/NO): NO